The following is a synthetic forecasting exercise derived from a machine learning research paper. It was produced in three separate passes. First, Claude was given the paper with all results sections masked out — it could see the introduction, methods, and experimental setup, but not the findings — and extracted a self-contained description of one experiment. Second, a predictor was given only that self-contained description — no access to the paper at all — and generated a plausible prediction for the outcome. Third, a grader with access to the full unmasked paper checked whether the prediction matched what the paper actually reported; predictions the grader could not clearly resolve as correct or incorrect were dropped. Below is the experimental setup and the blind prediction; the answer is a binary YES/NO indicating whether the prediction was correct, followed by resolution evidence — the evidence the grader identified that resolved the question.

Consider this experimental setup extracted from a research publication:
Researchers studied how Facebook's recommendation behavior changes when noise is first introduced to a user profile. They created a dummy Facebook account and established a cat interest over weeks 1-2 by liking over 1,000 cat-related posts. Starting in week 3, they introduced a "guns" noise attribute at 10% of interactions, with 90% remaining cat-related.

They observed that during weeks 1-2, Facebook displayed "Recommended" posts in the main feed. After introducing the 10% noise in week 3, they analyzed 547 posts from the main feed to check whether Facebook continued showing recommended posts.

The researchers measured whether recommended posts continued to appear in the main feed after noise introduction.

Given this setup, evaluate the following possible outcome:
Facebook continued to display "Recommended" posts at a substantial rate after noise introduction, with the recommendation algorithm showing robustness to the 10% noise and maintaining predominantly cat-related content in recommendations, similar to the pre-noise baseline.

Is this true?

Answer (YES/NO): NO